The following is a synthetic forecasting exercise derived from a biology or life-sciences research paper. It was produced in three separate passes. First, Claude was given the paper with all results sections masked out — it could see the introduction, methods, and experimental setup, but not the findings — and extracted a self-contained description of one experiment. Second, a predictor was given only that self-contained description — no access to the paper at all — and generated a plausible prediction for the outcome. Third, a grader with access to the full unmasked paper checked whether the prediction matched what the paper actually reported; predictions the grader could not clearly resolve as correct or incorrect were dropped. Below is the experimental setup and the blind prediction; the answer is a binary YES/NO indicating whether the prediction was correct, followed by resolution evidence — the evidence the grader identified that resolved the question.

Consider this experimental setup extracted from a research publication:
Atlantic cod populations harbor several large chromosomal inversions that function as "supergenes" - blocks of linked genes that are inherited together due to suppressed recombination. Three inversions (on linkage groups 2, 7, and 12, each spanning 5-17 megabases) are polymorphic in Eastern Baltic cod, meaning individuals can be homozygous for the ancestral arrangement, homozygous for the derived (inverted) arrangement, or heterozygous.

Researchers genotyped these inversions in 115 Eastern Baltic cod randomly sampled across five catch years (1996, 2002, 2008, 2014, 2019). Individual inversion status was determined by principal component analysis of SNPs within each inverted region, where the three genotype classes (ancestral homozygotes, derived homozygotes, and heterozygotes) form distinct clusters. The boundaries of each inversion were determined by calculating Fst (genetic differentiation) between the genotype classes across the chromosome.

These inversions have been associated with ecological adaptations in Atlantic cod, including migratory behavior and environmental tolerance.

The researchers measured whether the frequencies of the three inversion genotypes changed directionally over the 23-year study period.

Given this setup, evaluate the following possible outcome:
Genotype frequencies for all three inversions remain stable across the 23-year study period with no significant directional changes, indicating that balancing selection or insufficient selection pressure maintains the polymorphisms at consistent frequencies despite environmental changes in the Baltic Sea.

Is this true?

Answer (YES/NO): NO